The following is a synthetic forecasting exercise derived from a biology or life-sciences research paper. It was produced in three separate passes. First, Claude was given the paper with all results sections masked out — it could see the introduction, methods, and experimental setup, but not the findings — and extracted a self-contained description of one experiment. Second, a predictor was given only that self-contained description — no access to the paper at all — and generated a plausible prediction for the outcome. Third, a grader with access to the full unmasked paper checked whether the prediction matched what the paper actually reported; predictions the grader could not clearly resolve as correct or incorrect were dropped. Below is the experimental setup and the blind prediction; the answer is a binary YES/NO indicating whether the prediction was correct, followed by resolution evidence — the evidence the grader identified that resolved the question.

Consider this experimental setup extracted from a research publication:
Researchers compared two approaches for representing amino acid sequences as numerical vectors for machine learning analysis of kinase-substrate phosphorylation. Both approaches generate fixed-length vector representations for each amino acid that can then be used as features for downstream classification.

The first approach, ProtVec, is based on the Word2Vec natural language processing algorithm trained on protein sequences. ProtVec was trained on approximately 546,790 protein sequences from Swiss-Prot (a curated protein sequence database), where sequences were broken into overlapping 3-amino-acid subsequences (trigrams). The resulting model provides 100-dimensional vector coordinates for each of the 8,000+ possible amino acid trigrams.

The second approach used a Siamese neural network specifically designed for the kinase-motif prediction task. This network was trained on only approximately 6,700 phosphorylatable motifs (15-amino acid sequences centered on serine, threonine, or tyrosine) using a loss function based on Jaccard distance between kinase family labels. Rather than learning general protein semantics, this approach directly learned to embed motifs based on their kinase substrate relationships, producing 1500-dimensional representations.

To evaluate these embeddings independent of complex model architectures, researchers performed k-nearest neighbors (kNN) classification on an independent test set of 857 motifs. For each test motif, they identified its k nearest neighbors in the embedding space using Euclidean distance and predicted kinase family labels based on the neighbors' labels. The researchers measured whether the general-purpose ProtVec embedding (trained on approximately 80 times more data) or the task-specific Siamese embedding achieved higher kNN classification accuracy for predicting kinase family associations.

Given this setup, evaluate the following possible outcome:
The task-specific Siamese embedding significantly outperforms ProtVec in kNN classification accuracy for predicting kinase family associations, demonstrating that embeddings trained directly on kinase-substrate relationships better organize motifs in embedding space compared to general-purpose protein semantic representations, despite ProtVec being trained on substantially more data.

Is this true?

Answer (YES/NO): YES